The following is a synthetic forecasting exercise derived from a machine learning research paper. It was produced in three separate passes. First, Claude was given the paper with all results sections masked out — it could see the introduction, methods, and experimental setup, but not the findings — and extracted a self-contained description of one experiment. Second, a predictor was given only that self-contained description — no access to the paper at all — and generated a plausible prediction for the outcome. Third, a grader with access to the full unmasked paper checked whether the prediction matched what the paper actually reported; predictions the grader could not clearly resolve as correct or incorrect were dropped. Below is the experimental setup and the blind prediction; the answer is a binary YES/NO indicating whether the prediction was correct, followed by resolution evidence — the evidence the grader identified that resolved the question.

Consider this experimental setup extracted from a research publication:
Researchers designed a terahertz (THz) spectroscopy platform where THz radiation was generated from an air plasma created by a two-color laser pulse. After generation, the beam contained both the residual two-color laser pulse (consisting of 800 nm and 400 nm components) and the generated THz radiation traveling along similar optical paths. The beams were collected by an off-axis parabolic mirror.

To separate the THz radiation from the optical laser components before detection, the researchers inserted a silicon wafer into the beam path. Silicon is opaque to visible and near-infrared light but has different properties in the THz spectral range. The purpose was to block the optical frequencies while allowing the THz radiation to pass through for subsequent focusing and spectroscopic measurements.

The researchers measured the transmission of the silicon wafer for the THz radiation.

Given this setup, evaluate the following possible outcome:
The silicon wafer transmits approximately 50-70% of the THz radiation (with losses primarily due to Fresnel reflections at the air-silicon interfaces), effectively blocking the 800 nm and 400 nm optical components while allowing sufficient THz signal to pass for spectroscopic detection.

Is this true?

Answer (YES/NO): YES